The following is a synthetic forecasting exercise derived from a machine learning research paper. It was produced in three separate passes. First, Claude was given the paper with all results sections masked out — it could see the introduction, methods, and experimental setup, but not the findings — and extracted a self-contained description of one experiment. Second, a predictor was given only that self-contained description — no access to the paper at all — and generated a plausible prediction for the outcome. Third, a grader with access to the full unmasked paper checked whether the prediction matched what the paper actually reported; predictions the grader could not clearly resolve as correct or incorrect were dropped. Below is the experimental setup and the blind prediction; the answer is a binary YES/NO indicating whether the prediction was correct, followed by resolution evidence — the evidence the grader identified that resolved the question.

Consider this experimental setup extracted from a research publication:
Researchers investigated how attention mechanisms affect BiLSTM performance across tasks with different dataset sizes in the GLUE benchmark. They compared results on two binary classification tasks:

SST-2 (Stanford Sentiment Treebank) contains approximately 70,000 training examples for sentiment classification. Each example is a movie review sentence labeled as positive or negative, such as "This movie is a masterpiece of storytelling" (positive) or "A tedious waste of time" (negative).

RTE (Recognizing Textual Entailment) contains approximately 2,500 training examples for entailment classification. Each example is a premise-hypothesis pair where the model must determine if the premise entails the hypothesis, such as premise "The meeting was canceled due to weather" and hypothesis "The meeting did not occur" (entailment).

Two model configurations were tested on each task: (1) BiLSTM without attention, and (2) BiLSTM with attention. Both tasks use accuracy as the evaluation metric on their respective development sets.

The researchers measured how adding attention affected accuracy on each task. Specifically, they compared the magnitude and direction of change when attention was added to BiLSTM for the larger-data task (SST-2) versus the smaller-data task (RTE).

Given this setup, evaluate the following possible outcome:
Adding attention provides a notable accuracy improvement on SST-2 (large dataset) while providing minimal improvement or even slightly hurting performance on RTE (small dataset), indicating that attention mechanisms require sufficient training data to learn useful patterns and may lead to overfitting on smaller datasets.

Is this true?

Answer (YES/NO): YES